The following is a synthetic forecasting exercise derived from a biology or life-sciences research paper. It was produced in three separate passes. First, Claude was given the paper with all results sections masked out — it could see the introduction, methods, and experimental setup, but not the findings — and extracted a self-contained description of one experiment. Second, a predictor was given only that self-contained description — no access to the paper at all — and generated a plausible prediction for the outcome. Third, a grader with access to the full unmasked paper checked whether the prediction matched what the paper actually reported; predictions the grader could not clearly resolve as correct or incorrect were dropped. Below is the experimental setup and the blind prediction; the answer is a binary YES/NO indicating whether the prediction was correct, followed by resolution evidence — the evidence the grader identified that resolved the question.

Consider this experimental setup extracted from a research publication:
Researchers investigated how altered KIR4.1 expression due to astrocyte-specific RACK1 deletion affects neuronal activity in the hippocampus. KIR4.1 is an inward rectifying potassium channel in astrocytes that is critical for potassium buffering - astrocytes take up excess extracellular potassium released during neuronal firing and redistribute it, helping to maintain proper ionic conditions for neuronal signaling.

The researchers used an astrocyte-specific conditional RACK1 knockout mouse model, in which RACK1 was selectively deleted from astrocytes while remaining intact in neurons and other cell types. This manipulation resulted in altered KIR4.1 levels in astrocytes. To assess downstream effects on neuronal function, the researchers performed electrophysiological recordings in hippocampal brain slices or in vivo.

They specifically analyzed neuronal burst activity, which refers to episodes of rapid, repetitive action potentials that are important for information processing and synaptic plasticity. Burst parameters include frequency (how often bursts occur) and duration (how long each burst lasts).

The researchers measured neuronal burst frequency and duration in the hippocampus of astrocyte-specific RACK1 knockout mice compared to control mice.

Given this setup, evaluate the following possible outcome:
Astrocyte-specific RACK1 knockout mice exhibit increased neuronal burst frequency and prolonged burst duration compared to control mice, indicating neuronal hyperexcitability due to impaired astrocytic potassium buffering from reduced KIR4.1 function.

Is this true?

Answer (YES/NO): NO